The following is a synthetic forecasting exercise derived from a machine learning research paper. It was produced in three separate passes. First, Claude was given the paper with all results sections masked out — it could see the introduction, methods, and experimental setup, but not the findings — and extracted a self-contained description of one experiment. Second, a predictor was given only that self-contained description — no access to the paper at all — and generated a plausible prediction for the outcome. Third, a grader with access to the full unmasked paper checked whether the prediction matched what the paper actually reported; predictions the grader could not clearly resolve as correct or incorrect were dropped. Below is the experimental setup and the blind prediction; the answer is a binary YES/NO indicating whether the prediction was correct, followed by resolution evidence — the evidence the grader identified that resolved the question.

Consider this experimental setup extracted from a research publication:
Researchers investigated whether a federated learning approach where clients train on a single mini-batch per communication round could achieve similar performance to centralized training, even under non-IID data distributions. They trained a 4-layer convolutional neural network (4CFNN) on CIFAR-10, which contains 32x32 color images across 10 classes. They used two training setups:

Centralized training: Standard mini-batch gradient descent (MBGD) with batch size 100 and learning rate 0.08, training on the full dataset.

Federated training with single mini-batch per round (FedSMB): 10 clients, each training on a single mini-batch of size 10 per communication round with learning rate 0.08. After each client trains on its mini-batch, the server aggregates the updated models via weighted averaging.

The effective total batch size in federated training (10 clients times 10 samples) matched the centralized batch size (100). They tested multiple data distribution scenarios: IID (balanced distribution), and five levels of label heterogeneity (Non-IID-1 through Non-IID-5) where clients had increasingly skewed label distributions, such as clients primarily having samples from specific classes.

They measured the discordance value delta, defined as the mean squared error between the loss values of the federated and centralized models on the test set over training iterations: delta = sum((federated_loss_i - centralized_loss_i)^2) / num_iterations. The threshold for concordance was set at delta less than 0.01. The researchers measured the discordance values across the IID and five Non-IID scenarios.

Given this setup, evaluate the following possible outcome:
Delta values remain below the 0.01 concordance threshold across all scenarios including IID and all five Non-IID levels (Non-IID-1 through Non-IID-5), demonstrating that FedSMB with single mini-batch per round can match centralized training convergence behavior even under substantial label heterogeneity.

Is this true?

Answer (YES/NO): YES